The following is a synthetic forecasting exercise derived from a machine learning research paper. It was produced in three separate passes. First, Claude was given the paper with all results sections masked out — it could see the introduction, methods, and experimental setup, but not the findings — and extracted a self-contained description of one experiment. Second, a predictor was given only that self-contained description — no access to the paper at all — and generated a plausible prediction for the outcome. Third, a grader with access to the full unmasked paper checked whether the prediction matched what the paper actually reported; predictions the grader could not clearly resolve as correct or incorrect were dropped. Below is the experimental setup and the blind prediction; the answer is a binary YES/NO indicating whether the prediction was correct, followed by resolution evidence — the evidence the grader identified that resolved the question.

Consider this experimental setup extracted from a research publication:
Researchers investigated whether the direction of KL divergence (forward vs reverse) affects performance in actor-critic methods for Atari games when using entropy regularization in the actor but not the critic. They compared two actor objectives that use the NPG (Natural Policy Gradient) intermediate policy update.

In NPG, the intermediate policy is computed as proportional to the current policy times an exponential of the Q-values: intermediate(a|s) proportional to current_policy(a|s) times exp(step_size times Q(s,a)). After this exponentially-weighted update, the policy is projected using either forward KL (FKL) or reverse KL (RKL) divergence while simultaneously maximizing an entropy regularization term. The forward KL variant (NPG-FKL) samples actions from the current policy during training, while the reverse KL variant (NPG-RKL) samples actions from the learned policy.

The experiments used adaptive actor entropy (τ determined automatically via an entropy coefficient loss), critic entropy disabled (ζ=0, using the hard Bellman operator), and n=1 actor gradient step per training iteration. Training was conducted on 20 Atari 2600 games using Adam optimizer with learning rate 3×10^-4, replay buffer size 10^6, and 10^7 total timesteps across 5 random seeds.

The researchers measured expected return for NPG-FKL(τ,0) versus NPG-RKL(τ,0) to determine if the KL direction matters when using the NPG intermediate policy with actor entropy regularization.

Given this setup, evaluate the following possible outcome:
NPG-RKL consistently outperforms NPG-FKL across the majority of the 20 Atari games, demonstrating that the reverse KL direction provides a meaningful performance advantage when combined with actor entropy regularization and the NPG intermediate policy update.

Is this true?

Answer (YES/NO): NO